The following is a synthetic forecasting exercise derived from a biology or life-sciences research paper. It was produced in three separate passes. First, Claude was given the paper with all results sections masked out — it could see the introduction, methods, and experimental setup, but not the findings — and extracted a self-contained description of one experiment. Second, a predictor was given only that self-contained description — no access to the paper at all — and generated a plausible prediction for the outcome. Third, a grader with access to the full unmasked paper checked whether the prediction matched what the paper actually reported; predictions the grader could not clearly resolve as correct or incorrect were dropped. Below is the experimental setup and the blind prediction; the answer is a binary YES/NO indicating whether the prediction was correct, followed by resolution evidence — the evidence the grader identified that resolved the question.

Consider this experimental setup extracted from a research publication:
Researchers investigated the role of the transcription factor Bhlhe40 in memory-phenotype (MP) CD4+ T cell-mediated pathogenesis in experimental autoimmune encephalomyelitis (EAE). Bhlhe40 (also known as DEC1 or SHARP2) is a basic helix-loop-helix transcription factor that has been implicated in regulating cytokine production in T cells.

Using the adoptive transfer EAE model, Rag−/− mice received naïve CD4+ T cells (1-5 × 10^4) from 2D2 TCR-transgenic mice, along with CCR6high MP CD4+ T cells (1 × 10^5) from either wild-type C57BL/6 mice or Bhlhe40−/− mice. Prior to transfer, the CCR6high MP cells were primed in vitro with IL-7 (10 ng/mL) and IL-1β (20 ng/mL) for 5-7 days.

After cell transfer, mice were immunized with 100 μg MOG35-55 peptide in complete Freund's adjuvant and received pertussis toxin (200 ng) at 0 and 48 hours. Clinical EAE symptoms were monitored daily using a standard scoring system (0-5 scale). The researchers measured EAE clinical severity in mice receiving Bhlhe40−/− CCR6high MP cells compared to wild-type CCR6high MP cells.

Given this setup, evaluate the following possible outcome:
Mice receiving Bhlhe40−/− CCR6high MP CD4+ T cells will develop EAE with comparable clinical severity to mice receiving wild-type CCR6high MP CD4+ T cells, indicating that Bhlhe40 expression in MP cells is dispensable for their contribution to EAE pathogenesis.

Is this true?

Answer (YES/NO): NO